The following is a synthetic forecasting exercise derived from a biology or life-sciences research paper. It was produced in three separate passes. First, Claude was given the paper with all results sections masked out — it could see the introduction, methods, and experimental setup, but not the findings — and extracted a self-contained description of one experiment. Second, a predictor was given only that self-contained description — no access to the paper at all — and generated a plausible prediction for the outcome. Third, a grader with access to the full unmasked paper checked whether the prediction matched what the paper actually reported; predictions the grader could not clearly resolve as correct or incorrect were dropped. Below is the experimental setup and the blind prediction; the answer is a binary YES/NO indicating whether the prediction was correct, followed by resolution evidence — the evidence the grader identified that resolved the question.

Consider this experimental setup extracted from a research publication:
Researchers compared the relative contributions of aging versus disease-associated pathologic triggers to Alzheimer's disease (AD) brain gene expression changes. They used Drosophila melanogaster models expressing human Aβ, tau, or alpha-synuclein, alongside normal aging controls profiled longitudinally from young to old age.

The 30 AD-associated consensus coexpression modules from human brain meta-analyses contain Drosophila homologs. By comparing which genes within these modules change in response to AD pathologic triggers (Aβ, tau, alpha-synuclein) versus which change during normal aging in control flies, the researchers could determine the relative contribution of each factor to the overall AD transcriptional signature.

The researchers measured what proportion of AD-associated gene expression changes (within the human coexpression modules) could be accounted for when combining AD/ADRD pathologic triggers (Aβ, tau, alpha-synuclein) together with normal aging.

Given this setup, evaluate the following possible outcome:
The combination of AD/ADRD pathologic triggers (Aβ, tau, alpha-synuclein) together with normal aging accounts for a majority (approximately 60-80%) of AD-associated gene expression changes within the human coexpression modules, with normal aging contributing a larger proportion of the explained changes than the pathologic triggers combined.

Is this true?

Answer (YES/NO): NO